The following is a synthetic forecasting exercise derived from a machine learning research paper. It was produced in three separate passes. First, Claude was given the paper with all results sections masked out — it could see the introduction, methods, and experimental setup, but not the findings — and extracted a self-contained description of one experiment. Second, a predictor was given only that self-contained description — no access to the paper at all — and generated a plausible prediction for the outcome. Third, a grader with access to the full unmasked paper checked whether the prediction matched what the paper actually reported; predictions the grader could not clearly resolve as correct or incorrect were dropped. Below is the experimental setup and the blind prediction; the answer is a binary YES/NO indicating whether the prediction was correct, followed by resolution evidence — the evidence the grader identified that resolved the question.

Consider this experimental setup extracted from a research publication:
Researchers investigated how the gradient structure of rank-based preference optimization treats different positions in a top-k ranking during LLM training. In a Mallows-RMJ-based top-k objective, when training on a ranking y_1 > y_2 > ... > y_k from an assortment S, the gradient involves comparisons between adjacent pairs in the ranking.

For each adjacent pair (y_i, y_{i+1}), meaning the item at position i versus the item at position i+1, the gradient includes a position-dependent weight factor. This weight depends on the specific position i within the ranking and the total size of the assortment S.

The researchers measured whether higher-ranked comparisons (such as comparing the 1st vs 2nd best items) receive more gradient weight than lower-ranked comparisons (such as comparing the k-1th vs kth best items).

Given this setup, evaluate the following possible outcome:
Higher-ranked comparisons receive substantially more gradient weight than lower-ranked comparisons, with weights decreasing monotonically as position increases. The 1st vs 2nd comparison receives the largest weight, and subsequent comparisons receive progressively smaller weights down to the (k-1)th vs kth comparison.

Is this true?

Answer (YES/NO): YES